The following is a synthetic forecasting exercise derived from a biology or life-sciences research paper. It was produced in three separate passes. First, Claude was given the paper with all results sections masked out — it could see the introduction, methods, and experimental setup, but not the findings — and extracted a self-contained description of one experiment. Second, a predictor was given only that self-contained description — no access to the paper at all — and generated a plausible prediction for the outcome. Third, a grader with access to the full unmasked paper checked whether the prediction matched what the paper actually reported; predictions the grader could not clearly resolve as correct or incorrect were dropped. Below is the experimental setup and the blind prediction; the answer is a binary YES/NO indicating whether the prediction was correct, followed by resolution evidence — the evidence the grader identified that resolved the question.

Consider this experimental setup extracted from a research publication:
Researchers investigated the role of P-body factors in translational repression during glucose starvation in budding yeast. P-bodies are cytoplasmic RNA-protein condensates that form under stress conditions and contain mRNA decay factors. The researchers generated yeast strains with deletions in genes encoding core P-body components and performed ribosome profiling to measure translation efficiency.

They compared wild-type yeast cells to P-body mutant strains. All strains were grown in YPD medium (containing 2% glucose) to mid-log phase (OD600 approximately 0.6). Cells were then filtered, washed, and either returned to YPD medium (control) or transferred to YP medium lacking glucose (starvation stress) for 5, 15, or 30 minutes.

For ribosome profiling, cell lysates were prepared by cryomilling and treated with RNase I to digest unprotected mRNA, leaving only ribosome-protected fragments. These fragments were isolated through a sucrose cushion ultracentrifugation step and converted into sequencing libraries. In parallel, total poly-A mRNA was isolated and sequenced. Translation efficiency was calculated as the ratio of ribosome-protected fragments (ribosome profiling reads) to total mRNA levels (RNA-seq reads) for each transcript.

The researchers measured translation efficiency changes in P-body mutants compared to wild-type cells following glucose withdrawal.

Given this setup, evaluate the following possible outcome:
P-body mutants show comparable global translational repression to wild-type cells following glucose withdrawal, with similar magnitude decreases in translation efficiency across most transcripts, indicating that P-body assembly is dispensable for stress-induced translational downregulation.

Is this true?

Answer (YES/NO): NO